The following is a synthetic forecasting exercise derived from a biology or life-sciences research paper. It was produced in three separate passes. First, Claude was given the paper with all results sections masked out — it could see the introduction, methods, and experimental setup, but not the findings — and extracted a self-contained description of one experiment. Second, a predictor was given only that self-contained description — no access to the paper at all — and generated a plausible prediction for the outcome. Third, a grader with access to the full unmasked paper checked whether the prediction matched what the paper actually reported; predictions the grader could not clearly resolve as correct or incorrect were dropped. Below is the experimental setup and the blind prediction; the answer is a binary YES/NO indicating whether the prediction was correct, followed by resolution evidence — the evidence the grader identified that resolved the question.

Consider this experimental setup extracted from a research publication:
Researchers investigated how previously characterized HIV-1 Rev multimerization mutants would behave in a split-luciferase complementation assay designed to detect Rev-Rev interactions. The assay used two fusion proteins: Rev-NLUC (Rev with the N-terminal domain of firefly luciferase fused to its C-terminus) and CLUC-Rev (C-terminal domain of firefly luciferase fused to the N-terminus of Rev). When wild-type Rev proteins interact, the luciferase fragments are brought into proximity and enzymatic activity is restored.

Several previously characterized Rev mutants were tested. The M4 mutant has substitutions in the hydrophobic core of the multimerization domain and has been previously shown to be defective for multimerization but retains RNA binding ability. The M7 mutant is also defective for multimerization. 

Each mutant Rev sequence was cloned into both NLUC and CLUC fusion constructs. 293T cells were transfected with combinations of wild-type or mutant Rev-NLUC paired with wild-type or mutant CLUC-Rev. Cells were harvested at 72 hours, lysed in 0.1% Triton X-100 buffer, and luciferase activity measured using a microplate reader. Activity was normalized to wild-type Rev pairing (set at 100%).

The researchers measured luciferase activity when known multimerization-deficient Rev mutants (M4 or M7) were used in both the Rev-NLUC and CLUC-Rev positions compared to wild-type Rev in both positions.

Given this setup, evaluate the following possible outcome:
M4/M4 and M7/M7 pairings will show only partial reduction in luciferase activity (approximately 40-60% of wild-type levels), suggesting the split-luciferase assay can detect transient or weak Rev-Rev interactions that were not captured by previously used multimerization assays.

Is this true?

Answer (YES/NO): NO